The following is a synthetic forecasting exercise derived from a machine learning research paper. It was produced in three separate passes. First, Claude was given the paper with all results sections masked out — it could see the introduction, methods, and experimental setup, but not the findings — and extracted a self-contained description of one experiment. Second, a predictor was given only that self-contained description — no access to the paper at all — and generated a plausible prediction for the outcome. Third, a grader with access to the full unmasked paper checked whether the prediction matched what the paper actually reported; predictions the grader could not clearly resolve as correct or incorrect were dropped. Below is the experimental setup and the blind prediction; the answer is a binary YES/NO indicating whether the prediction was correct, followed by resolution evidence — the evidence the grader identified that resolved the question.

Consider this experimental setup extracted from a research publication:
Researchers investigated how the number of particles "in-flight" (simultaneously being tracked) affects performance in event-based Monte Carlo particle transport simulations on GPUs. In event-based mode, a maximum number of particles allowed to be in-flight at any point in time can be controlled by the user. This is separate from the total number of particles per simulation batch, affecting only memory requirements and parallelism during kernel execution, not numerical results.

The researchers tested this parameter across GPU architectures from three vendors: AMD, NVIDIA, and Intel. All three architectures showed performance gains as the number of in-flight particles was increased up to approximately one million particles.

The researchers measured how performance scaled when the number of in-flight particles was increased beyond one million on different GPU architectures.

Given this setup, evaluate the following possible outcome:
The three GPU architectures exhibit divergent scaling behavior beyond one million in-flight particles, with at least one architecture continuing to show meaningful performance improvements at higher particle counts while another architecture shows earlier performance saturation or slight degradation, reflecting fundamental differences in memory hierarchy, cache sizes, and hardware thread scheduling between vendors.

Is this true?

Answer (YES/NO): YES